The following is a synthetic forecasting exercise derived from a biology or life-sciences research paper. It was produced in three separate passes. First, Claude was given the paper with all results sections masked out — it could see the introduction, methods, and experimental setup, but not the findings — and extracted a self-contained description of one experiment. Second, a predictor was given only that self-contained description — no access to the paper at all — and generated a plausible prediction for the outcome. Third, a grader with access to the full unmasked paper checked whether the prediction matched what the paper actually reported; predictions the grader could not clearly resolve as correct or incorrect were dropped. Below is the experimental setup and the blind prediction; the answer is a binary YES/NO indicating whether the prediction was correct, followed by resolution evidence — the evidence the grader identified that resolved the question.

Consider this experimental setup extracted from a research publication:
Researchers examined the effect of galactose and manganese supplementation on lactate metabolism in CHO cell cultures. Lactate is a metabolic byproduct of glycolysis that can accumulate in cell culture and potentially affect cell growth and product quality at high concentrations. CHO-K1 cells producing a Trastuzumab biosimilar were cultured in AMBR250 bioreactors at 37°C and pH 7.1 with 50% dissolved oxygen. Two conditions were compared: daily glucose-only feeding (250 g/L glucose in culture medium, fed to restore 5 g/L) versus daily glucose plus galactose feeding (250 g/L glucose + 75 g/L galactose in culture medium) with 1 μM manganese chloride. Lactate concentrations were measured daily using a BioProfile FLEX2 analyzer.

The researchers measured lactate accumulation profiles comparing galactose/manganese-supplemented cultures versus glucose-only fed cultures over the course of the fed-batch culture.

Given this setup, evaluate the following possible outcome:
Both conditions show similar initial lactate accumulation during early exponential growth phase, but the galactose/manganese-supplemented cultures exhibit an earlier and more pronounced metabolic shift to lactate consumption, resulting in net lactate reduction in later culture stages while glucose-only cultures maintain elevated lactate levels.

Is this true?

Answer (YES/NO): NO